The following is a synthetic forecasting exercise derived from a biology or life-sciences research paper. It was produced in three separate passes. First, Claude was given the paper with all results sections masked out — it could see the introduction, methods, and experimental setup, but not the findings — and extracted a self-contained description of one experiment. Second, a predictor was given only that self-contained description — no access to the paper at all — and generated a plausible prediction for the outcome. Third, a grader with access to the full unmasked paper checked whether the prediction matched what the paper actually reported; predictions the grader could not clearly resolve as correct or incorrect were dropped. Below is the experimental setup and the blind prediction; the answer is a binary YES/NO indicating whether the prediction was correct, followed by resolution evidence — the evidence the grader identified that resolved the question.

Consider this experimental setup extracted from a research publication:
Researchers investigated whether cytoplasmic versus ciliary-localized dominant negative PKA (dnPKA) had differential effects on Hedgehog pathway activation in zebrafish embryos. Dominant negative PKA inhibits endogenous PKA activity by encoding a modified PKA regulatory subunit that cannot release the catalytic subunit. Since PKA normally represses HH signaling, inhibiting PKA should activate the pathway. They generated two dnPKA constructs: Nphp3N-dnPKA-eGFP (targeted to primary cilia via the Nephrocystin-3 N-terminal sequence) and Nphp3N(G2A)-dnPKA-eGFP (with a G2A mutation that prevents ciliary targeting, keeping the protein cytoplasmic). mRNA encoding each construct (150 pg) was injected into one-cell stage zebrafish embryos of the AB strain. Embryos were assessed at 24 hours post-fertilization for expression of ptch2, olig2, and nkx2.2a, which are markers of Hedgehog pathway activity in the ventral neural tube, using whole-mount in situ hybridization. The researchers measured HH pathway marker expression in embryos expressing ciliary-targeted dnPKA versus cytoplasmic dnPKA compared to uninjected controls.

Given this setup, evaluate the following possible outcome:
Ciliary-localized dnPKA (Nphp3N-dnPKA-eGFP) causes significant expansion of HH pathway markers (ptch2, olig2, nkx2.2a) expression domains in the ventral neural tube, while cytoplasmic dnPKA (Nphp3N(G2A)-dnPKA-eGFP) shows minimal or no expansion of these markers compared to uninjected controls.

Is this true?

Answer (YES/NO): YES